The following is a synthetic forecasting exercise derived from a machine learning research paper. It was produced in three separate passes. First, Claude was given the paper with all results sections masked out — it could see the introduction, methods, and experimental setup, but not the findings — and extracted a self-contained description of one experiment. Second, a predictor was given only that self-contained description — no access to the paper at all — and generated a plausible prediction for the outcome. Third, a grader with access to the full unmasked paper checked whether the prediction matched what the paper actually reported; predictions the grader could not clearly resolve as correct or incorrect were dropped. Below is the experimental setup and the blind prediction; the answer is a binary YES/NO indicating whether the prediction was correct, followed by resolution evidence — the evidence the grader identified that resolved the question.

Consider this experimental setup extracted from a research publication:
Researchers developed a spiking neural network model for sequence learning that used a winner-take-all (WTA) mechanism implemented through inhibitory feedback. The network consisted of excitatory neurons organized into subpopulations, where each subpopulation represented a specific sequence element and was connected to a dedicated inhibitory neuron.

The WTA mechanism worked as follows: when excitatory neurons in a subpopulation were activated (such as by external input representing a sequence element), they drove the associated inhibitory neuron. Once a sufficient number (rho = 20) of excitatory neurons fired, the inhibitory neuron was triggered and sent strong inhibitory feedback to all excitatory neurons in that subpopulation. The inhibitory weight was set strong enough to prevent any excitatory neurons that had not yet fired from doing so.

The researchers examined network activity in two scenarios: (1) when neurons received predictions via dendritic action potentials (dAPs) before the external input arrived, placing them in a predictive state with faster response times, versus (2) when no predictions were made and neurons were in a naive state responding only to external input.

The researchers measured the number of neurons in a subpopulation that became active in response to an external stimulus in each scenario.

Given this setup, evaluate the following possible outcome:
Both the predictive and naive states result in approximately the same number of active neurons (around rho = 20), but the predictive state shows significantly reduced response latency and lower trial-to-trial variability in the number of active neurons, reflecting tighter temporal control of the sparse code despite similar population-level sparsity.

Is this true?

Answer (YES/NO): NO